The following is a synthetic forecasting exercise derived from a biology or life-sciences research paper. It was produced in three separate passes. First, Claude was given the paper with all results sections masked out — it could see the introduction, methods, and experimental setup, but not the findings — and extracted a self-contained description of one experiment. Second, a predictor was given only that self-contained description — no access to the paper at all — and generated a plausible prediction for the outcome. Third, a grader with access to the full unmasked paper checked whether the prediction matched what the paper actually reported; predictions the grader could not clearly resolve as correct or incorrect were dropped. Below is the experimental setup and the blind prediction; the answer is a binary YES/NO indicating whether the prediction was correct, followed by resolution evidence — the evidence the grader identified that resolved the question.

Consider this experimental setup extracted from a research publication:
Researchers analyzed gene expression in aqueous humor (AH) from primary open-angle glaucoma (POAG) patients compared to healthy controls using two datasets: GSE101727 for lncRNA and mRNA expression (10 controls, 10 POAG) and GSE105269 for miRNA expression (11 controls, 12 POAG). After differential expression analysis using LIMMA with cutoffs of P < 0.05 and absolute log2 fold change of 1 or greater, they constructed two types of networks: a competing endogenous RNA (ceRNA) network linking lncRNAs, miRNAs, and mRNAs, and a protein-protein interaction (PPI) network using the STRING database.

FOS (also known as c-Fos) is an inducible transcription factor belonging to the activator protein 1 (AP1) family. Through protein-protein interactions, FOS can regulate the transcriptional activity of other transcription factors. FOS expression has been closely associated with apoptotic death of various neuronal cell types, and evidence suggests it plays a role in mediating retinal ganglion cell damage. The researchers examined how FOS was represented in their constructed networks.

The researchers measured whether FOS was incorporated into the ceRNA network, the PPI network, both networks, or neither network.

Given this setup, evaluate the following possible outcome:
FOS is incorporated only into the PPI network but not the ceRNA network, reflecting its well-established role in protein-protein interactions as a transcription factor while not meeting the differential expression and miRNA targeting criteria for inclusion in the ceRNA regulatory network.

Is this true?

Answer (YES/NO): NO